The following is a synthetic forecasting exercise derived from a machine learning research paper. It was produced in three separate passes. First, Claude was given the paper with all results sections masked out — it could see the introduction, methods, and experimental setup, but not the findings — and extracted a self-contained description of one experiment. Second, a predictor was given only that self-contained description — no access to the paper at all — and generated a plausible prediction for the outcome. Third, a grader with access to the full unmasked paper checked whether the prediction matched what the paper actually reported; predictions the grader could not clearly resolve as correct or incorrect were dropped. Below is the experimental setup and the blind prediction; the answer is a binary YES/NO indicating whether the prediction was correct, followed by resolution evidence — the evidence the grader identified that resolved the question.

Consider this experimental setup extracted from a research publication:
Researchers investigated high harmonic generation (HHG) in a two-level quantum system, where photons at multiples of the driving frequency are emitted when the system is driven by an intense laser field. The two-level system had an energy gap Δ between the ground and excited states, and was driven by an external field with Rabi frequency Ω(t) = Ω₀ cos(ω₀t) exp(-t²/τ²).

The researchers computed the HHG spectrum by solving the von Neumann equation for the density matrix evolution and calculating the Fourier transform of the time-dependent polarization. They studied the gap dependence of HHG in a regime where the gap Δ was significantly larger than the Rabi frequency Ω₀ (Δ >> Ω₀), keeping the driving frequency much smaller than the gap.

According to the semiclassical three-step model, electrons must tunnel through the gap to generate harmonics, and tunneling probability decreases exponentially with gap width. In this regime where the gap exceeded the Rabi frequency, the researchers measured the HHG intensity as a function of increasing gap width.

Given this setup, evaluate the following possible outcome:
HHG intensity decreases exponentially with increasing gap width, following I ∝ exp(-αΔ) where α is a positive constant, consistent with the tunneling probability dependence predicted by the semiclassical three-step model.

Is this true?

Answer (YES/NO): YES